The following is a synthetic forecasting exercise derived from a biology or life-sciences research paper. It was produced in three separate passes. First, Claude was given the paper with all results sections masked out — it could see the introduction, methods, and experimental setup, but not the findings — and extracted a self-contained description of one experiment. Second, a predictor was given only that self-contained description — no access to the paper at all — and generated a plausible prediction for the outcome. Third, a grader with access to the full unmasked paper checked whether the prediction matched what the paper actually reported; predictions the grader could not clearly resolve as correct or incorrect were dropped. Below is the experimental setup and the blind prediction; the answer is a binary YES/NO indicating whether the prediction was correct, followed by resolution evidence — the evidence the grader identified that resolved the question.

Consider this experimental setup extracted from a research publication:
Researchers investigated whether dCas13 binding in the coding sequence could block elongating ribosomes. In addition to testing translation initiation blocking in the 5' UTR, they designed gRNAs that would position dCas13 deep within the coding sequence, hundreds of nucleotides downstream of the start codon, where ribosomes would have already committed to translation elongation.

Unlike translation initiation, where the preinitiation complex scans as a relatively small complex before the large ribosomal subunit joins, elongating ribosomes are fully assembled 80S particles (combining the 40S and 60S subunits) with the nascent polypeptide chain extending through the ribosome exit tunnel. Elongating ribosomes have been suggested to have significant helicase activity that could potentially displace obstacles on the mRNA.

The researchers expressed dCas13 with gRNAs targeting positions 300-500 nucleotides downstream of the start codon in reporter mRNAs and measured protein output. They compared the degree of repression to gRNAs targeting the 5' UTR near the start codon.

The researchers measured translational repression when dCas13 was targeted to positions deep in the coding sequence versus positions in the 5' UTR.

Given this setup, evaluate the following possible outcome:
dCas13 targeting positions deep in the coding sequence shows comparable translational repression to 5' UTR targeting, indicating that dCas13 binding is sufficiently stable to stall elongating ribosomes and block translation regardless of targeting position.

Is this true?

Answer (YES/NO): NO